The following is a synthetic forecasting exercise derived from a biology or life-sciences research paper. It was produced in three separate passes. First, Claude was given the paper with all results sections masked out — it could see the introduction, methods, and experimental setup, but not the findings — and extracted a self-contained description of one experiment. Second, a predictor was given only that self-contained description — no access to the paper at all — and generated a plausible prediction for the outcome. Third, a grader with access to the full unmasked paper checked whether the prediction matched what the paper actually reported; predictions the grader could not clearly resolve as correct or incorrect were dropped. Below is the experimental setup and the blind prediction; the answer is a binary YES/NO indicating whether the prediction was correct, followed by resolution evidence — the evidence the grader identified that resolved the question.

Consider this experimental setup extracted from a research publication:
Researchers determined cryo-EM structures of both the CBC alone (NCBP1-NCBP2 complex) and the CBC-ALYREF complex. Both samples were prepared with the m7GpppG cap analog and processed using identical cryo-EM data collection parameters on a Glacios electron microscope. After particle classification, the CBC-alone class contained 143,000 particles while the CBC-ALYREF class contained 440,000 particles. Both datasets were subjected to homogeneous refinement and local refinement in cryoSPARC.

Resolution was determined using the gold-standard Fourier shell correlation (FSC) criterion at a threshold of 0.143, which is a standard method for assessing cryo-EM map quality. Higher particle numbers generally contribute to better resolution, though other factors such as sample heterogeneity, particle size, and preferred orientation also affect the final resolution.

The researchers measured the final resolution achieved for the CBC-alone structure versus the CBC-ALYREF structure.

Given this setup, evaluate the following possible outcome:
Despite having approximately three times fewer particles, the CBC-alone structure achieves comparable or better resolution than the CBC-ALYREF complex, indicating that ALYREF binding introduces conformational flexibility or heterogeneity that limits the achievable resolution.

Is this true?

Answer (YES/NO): NO